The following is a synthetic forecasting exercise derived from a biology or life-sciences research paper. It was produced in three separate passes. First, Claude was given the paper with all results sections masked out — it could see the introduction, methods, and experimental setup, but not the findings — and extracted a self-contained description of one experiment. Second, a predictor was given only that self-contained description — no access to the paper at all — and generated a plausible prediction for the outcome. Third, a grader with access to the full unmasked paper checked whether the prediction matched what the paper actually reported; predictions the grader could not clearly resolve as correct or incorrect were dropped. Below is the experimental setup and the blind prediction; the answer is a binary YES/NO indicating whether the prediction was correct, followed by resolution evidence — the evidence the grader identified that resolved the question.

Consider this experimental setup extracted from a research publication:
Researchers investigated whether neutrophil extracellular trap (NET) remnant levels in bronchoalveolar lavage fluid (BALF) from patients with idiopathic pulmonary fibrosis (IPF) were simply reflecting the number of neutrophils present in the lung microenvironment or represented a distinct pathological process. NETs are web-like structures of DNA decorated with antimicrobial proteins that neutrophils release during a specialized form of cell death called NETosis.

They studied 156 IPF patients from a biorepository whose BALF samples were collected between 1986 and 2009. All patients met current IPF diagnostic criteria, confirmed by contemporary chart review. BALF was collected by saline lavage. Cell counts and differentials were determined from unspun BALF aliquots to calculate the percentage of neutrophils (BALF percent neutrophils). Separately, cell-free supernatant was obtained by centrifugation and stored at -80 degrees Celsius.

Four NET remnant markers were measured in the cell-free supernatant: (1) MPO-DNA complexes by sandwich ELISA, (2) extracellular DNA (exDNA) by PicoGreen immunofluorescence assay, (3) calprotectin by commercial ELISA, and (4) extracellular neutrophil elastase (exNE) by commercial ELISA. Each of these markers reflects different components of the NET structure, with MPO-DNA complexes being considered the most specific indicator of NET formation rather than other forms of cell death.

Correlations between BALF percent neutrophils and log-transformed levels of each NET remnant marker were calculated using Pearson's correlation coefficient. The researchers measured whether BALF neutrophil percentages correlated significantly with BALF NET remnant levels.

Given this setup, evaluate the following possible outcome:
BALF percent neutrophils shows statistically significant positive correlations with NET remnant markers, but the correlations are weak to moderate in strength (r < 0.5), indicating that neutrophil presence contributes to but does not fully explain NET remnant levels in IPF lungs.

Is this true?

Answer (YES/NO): NO